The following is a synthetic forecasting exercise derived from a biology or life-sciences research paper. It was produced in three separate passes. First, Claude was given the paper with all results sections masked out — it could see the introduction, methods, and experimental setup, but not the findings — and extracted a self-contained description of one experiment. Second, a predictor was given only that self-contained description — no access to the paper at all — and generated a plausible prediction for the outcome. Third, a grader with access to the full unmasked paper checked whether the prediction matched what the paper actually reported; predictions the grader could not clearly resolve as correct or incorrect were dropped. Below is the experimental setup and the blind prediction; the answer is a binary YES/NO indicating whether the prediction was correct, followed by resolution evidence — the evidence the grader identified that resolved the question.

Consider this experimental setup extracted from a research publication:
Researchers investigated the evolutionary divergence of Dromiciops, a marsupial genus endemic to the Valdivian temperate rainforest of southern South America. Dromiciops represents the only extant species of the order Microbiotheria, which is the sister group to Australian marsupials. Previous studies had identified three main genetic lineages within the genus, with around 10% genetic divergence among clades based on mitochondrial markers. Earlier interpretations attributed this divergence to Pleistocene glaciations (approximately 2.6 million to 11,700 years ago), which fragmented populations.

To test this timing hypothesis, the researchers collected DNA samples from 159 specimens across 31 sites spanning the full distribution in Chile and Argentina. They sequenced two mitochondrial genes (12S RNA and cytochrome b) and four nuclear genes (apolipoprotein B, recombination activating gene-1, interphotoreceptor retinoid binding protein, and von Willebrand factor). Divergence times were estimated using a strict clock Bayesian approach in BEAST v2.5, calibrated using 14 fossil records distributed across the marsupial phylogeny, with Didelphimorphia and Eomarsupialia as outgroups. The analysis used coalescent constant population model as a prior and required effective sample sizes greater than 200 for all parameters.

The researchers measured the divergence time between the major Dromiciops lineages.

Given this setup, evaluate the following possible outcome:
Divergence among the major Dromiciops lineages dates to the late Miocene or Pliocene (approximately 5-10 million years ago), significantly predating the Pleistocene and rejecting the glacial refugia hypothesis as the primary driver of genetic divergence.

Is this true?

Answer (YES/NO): NO